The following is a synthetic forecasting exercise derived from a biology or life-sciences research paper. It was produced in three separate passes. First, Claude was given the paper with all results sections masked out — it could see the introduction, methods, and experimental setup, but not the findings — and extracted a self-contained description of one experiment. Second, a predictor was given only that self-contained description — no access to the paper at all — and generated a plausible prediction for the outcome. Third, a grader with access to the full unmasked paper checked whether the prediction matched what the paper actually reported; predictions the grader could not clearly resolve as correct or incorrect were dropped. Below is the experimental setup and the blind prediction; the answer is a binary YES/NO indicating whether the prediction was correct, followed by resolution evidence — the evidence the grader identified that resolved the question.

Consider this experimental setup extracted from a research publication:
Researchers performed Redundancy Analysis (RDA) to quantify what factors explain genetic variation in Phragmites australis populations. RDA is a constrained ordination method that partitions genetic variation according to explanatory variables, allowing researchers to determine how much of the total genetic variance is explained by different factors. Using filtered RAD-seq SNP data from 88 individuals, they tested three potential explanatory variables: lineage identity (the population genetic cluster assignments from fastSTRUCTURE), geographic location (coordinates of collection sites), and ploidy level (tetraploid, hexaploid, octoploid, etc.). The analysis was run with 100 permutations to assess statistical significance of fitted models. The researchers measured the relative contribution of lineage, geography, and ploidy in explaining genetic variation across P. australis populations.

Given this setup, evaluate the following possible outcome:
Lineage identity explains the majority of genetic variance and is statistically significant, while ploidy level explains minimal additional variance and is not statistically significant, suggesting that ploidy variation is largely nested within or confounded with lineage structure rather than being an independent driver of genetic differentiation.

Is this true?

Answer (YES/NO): NO